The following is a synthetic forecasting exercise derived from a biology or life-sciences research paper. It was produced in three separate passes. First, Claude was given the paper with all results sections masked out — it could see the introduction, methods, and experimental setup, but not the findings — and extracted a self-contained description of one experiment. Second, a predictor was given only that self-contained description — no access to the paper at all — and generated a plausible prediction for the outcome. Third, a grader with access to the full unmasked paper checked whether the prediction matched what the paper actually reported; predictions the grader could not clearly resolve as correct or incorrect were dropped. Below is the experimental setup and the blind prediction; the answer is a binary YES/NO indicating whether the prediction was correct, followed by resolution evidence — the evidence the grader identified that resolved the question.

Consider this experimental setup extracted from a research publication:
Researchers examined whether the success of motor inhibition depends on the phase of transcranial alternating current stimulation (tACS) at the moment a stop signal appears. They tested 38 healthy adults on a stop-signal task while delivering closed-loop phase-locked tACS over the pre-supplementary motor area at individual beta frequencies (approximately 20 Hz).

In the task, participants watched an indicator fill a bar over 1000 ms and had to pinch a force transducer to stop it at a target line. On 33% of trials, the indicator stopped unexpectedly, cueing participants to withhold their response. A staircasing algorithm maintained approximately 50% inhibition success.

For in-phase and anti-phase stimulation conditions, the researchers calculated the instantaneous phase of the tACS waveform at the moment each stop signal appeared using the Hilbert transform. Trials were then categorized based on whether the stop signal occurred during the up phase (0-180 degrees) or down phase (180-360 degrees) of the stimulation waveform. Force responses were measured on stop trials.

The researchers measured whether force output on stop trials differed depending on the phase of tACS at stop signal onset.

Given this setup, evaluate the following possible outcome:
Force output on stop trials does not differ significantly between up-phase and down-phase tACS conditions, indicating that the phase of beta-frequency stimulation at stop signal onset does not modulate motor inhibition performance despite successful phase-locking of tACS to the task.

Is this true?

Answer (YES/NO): NO